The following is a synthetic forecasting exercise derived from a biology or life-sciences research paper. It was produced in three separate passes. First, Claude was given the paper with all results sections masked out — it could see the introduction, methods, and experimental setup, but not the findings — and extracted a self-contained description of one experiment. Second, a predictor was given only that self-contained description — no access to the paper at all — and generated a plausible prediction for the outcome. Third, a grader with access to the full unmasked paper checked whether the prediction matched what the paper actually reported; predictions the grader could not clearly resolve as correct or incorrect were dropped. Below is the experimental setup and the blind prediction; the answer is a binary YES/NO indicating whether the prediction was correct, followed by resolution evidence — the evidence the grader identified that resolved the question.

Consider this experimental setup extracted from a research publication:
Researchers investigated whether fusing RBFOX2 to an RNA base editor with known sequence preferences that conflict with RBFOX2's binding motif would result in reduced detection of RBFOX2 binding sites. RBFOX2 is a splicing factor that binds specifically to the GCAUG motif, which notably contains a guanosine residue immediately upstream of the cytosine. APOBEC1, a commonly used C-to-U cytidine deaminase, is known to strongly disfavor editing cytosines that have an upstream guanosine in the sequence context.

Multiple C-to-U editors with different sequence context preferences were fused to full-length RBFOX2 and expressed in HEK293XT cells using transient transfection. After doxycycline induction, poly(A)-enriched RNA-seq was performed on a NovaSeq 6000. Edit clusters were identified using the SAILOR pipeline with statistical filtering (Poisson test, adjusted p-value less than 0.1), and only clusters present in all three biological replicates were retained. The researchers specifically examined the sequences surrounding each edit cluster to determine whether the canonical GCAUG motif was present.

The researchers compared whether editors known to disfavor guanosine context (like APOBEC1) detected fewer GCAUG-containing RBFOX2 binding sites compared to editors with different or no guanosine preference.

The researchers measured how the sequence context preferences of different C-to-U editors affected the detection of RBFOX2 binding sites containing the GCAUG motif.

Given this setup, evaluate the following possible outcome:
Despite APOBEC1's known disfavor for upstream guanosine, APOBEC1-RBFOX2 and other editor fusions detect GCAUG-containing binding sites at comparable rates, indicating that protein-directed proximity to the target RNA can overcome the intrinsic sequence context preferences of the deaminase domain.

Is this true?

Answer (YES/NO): NO